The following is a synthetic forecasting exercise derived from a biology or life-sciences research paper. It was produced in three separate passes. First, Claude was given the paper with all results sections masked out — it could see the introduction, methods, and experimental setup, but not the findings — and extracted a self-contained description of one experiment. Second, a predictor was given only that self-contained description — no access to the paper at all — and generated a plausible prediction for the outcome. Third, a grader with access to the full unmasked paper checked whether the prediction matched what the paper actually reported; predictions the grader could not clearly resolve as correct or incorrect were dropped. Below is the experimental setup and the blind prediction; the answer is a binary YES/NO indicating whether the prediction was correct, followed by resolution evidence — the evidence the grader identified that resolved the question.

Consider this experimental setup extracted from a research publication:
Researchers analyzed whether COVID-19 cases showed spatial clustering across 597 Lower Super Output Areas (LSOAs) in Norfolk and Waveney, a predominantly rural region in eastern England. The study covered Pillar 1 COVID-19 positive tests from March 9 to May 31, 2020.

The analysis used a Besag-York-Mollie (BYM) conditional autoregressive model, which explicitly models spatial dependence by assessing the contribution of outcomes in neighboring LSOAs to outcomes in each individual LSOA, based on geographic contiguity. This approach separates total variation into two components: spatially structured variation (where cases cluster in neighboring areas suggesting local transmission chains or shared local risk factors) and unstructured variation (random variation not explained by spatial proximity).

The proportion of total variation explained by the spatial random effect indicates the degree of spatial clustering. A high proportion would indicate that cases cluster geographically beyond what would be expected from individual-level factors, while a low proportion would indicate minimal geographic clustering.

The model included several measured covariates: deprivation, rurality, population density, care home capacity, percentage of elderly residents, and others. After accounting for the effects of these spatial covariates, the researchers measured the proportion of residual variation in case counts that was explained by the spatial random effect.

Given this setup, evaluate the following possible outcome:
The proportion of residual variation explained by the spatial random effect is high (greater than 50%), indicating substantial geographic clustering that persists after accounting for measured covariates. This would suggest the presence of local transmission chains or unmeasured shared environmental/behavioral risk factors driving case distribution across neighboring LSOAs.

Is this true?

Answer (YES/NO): NO